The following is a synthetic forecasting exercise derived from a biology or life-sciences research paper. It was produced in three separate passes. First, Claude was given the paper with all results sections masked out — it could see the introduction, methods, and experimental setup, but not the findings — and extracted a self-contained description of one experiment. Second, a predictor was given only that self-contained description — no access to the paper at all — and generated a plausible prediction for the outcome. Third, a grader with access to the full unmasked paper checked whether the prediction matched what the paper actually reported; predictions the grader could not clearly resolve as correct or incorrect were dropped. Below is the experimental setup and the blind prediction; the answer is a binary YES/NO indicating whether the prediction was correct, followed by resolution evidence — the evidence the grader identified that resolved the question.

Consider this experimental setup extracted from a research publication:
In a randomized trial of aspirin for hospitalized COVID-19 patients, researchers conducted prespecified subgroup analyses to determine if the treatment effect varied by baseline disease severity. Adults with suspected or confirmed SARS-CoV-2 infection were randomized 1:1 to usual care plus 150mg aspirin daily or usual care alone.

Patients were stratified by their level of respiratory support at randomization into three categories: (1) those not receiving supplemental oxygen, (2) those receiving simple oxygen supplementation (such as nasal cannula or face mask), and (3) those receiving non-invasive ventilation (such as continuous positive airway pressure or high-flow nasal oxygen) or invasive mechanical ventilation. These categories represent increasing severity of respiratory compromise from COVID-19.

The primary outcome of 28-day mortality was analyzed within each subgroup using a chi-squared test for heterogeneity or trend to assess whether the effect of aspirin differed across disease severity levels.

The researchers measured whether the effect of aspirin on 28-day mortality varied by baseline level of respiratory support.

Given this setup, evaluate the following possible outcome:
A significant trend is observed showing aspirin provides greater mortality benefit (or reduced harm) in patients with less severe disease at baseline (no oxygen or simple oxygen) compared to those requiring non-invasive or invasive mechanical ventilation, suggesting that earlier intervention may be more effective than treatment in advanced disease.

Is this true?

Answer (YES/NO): NO